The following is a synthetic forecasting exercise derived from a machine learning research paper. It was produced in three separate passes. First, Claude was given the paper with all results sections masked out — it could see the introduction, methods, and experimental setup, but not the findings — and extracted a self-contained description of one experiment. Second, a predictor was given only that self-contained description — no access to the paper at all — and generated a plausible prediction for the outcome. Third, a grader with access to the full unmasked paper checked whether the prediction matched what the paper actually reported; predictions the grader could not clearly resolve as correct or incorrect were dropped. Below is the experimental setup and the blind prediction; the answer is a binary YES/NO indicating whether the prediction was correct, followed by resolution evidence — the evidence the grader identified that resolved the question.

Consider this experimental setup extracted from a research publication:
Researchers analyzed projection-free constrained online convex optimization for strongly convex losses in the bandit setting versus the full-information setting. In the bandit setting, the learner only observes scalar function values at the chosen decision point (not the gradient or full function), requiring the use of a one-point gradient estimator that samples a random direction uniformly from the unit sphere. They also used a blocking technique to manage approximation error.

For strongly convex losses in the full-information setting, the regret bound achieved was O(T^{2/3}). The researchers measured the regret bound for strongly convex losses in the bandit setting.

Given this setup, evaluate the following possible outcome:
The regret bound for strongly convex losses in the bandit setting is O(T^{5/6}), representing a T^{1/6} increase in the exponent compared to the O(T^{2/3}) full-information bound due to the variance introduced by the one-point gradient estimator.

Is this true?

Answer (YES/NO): NO